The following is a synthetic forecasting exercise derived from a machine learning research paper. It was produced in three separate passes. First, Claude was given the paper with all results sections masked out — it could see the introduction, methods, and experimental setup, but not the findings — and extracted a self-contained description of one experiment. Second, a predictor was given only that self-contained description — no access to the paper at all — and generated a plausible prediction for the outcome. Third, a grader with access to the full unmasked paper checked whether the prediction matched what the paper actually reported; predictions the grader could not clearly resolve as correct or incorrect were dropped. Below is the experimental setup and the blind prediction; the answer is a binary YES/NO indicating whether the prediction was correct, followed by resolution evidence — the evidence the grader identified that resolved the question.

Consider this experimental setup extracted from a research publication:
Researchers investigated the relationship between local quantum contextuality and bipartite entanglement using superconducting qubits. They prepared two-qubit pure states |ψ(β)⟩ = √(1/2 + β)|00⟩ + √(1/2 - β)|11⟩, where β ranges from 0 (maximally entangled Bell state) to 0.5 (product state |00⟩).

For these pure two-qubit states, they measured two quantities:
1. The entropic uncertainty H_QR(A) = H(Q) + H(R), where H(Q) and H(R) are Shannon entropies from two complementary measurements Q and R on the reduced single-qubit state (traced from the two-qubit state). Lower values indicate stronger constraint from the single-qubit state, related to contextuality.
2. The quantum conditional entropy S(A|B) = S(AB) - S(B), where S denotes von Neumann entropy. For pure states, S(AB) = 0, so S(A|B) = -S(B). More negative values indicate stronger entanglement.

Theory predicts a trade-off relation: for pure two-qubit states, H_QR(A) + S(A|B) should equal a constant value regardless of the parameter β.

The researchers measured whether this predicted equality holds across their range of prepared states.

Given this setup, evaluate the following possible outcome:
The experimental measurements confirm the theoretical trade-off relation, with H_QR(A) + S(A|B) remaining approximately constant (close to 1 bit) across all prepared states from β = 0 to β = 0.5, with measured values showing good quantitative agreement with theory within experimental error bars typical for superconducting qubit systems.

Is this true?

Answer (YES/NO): YES